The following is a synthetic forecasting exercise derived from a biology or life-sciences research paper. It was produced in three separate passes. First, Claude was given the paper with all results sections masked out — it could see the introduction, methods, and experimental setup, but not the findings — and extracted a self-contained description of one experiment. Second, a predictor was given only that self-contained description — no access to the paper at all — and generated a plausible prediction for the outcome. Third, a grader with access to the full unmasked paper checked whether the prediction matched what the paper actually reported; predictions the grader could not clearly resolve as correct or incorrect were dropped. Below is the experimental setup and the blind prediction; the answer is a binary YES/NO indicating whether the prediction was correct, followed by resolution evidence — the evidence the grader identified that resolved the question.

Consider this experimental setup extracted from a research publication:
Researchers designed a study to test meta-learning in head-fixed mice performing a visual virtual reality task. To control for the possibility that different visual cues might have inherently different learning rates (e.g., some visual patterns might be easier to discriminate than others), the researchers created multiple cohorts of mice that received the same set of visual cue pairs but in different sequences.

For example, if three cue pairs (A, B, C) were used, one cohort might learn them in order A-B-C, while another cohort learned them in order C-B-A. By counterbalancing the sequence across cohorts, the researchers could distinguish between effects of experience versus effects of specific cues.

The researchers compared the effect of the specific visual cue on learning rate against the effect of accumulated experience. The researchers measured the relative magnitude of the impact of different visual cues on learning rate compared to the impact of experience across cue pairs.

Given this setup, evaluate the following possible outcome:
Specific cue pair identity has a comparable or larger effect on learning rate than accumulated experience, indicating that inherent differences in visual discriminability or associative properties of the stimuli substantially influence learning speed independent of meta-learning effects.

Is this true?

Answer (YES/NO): YES